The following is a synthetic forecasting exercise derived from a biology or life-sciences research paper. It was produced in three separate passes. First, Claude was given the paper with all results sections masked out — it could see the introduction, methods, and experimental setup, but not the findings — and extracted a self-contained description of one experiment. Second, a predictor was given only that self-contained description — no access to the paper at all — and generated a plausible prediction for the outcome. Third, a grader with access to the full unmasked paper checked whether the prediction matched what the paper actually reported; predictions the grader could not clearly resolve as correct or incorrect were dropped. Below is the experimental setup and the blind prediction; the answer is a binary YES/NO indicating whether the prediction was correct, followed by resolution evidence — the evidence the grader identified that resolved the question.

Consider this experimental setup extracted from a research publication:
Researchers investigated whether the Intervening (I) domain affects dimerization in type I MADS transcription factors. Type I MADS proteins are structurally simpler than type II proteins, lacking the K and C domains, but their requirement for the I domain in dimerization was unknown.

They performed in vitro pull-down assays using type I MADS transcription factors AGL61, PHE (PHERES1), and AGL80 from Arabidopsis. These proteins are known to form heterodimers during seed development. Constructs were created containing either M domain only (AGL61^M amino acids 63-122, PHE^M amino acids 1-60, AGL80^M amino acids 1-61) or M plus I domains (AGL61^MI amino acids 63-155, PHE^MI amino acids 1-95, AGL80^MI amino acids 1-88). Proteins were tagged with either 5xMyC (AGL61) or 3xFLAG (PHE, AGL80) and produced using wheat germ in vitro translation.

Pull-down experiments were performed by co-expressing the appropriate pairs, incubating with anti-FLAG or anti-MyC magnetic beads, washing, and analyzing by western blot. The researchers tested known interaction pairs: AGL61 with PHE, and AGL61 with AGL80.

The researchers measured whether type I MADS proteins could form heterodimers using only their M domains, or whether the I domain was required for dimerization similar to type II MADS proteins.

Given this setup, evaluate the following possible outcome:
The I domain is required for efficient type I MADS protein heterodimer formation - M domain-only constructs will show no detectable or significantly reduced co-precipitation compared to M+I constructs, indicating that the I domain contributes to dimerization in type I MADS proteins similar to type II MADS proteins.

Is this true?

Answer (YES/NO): YES